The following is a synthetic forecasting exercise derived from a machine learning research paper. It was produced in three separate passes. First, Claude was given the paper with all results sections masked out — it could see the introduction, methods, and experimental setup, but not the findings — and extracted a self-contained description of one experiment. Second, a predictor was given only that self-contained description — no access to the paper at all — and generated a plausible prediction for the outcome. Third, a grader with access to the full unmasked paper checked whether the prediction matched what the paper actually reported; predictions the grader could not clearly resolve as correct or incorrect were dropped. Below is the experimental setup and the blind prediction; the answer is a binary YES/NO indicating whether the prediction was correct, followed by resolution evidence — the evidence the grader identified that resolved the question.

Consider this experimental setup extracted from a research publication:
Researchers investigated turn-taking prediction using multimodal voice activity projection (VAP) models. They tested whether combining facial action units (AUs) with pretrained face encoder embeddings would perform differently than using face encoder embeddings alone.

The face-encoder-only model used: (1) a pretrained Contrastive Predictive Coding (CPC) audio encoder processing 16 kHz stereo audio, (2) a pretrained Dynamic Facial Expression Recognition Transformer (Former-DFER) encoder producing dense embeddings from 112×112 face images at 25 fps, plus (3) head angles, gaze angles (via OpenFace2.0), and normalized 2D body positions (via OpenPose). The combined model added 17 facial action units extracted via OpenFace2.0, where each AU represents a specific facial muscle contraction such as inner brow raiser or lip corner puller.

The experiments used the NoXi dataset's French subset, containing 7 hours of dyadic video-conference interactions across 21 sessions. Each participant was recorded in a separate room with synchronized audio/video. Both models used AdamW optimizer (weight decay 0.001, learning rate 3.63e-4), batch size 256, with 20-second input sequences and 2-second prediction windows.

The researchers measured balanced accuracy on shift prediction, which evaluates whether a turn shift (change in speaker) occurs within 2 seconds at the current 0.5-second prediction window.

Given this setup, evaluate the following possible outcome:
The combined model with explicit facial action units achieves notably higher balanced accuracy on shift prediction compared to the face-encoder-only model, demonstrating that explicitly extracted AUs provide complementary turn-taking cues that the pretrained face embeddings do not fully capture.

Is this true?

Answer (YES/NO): YES